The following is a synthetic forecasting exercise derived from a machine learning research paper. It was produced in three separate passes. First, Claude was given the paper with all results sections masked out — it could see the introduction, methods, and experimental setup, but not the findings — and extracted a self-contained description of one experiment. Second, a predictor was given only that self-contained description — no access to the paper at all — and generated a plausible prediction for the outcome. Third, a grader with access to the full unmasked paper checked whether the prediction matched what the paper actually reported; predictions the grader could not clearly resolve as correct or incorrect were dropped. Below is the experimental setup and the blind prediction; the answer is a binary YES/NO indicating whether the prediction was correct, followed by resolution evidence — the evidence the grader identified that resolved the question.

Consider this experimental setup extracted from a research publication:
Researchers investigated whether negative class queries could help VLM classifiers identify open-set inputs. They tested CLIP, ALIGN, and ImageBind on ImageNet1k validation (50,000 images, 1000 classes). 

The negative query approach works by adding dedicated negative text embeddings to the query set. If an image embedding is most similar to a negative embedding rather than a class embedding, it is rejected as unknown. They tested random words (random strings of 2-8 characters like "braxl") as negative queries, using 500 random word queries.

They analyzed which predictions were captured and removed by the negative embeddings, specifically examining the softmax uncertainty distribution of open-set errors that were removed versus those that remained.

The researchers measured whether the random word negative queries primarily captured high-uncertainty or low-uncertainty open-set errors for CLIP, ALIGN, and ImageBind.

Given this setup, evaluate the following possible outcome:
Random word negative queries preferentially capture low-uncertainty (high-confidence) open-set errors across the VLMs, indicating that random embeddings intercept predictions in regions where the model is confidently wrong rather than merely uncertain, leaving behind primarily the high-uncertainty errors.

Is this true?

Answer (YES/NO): NO